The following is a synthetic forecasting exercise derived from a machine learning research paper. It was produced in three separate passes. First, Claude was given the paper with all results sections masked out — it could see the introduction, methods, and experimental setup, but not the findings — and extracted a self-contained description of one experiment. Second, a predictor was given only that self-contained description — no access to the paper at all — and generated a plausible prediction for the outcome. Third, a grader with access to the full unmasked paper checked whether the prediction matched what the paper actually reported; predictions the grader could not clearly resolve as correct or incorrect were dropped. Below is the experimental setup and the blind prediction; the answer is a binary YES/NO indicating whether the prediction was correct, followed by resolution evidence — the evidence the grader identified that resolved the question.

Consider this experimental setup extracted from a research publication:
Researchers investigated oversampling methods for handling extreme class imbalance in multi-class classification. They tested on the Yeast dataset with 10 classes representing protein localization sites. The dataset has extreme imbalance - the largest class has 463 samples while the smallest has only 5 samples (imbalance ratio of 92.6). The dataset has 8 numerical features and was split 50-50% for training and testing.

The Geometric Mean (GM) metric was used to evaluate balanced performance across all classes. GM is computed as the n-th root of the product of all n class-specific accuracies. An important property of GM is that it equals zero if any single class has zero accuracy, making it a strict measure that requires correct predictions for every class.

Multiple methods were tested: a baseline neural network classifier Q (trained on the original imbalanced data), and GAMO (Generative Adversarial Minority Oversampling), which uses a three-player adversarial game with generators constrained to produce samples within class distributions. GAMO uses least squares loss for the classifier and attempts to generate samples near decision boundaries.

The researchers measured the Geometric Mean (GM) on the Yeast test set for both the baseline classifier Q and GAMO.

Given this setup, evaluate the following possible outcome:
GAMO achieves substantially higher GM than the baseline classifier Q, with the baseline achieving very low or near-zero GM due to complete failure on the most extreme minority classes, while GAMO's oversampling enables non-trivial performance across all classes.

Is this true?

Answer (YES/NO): NO